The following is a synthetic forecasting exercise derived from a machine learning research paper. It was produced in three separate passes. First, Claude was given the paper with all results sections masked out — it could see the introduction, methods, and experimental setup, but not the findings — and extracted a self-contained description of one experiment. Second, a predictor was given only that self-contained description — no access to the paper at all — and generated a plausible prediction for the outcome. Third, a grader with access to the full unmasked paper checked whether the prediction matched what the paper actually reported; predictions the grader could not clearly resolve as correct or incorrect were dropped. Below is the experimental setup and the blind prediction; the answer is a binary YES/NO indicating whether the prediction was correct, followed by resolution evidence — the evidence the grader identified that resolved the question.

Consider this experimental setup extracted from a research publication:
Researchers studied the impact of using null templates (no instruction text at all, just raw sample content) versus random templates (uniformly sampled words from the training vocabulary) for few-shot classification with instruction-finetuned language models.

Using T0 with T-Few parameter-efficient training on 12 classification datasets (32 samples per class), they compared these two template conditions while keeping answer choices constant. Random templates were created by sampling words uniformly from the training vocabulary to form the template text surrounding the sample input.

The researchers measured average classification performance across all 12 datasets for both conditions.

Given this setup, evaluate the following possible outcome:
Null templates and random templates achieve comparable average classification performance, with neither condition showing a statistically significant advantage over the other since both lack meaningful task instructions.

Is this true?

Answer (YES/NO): YES